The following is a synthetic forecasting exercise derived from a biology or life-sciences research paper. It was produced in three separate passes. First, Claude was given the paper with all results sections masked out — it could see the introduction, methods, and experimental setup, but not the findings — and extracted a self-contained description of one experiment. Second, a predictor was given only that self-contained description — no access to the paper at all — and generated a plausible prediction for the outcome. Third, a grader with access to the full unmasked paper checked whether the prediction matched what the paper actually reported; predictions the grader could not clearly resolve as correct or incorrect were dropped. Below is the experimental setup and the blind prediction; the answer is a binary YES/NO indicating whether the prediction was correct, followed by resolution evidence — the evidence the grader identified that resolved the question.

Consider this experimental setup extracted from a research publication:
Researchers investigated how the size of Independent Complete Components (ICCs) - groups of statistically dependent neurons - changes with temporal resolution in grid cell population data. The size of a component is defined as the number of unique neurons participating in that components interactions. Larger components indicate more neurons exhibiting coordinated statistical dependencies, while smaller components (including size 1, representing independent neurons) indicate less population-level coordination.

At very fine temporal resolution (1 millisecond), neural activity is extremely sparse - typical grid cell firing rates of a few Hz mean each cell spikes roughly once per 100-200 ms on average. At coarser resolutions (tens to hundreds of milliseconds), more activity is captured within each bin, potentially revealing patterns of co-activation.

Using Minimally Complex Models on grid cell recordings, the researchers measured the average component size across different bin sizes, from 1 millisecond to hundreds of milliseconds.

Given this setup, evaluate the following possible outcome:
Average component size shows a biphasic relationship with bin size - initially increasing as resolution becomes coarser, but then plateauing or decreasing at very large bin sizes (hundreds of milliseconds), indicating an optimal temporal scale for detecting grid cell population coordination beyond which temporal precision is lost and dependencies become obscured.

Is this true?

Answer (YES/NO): YES